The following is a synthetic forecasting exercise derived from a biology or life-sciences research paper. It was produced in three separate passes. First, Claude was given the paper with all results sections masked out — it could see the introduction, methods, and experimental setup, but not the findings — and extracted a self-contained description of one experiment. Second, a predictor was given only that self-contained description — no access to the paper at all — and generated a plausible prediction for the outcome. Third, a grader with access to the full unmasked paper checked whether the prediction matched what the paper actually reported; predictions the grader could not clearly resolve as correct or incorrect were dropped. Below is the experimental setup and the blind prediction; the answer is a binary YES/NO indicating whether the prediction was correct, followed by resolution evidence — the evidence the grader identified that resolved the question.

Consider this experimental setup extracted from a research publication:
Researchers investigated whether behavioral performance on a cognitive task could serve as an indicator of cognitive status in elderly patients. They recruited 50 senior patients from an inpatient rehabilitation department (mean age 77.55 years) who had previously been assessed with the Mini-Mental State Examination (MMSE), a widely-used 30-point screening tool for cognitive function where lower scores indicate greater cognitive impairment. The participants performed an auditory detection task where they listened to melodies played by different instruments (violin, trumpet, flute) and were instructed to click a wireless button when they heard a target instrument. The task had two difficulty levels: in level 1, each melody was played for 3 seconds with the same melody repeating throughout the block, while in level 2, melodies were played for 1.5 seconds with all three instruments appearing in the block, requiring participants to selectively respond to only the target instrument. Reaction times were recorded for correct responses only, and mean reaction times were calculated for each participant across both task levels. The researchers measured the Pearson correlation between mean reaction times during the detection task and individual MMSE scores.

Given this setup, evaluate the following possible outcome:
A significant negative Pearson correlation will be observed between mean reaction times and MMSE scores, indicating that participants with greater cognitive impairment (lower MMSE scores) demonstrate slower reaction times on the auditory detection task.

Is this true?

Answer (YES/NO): YES